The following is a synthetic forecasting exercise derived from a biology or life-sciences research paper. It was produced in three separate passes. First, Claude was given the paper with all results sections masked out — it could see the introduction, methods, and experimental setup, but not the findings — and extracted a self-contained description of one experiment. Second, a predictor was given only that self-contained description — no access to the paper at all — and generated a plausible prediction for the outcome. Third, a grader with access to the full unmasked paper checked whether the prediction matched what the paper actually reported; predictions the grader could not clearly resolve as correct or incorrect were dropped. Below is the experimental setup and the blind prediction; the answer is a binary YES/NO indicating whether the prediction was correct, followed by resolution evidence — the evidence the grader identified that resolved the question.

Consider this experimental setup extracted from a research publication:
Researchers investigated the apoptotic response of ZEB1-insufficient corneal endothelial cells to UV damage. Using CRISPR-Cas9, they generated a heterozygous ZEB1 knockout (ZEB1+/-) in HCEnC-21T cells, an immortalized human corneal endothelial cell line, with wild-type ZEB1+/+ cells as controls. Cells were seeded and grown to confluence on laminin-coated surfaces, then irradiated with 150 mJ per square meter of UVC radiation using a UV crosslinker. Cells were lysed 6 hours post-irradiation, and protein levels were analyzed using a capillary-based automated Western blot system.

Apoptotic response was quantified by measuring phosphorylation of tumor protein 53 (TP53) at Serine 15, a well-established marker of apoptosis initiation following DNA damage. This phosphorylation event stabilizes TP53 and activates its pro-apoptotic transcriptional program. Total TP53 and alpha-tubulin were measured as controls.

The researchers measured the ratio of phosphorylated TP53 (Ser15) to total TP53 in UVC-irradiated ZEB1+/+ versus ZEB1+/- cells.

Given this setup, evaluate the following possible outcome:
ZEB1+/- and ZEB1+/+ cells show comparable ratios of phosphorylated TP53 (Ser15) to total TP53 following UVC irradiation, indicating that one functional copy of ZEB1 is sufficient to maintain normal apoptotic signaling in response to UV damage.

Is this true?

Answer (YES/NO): NO